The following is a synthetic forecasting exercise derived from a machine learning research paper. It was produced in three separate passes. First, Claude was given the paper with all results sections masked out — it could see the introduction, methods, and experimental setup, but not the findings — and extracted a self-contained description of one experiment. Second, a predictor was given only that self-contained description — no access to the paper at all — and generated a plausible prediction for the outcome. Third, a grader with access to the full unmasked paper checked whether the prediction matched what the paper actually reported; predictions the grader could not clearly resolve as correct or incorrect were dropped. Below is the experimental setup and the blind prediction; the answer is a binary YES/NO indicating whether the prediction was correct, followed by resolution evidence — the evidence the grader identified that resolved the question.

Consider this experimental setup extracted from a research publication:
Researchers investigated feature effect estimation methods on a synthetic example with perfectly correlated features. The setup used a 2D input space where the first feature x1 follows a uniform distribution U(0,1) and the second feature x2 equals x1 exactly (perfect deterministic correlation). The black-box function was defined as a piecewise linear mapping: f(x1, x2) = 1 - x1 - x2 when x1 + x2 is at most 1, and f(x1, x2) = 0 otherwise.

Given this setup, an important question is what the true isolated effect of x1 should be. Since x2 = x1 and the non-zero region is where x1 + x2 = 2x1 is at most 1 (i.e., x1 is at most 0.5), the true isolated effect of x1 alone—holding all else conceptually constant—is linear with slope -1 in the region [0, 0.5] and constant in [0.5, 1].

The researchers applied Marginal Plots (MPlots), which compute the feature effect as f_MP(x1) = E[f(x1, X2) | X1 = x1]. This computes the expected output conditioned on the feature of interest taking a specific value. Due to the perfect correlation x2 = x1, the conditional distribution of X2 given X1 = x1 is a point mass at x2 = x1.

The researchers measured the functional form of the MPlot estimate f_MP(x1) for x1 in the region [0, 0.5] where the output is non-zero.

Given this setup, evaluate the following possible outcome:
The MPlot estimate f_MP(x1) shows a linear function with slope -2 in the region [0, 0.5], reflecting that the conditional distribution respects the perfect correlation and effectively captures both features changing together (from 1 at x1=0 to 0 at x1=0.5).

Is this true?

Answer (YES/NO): YES